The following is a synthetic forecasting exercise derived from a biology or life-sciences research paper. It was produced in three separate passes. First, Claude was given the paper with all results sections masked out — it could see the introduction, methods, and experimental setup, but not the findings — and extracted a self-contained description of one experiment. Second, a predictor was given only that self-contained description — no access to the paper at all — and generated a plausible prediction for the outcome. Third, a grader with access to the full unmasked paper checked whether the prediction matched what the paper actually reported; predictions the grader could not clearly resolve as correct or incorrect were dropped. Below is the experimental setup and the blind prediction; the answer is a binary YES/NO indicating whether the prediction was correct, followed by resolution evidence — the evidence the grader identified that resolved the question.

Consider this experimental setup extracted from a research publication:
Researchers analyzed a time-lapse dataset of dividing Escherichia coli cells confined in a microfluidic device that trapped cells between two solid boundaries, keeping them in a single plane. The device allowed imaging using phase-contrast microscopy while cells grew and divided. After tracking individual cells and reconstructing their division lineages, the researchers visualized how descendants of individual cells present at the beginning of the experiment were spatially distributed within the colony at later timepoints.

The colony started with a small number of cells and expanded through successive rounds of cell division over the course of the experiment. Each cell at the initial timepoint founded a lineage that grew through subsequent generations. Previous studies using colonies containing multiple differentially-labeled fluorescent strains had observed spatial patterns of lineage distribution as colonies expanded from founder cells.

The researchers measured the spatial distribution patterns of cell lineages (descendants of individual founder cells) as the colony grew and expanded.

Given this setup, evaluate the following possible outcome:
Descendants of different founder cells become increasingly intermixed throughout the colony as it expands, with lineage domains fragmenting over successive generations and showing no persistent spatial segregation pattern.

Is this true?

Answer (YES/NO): NO